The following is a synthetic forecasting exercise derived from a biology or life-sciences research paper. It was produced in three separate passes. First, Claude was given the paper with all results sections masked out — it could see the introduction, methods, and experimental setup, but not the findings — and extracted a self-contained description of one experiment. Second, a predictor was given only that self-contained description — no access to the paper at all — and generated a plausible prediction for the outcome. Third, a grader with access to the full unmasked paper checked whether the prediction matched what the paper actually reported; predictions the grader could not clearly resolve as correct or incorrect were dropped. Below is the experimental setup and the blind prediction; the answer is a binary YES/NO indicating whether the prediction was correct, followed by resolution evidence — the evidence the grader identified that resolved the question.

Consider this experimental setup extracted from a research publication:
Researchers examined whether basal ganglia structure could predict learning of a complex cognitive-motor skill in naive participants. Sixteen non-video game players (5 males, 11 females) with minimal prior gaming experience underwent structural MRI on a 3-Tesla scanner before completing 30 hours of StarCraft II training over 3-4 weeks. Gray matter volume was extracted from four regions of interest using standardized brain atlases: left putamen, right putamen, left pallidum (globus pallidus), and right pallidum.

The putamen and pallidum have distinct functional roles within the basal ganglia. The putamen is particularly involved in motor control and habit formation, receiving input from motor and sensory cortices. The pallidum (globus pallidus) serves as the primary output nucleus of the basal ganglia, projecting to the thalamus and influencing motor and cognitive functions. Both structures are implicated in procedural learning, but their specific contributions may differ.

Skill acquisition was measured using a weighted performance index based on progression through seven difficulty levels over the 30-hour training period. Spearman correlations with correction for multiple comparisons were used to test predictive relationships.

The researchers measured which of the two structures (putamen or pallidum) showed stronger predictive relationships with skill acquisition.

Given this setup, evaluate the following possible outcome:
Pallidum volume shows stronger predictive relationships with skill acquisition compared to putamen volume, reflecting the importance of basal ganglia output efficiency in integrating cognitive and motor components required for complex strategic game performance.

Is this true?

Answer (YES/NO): NO